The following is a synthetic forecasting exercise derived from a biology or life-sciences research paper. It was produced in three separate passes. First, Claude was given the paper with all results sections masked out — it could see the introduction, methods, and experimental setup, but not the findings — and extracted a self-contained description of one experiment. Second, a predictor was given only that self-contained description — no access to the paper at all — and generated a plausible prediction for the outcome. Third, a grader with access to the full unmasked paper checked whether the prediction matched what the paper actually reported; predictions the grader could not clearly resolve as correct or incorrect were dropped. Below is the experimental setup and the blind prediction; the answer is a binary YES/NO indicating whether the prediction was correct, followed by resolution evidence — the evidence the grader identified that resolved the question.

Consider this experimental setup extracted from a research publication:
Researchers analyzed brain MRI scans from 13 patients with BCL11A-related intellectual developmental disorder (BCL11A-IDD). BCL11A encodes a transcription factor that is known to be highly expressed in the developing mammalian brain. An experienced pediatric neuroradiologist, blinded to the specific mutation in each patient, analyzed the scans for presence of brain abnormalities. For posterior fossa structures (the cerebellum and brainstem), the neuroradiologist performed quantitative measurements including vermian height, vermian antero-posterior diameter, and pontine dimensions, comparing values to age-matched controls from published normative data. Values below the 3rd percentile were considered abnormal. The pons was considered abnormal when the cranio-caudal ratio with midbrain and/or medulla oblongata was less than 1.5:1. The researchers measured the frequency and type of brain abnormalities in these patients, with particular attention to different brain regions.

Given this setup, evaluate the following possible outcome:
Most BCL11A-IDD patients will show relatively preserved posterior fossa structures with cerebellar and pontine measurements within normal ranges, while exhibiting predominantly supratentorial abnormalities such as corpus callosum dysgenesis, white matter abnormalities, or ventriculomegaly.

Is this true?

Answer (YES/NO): NO